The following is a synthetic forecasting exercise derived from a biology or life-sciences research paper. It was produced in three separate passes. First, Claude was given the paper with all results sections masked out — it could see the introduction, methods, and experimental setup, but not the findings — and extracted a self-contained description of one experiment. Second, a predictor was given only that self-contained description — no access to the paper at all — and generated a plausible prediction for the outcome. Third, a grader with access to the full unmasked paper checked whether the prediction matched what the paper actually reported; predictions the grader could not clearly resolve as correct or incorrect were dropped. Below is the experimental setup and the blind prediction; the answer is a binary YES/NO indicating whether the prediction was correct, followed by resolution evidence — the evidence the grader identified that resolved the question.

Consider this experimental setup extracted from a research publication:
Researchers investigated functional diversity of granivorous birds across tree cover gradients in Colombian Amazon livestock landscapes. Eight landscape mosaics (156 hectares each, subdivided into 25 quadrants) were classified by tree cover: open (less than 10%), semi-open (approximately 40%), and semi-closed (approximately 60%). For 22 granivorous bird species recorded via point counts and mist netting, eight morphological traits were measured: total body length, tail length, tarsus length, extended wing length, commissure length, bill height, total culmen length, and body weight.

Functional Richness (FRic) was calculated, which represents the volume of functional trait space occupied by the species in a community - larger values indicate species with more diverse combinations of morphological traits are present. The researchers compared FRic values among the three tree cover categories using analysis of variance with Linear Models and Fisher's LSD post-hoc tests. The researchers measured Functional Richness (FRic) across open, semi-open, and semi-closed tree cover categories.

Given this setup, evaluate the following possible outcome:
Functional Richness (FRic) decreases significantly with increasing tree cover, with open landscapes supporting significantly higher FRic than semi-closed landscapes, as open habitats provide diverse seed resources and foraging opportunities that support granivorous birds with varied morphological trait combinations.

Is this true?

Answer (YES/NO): NO